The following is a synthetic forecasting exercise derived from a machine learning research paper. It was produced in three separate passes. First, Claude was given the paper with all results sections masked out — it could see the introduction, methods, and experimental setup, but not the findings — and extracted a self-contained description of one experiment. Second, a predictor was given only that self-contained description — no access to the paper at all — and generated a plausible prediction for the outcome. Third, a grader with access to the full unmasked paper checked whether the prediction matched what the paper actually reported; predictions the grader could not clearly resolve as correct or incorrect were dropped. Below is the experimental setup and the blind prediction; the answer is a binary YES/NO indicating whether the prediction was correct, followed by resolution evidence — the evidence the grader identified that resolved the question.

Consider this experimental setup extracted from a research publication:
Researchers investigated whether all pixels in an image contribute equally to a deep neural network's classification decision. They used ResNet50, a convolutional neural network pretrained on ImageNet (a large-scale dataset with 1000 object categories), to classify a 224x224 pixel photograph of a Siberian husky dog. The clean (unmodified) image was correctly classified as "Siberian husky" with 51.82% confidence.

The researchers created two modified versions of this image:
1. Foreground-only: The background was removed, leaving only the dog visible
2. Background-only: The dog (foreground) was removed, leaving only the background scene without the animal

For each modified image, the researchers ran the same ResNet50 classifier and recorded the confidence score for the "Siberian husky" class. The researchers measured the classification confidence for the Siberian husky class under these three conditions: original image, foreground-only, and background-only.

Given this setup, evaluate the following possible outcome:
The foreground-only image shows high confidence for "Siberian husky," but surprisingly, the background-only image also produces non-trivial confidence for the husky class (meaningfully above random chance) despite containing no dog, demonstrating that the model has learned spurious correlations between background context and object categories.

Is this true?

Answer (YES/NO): NO